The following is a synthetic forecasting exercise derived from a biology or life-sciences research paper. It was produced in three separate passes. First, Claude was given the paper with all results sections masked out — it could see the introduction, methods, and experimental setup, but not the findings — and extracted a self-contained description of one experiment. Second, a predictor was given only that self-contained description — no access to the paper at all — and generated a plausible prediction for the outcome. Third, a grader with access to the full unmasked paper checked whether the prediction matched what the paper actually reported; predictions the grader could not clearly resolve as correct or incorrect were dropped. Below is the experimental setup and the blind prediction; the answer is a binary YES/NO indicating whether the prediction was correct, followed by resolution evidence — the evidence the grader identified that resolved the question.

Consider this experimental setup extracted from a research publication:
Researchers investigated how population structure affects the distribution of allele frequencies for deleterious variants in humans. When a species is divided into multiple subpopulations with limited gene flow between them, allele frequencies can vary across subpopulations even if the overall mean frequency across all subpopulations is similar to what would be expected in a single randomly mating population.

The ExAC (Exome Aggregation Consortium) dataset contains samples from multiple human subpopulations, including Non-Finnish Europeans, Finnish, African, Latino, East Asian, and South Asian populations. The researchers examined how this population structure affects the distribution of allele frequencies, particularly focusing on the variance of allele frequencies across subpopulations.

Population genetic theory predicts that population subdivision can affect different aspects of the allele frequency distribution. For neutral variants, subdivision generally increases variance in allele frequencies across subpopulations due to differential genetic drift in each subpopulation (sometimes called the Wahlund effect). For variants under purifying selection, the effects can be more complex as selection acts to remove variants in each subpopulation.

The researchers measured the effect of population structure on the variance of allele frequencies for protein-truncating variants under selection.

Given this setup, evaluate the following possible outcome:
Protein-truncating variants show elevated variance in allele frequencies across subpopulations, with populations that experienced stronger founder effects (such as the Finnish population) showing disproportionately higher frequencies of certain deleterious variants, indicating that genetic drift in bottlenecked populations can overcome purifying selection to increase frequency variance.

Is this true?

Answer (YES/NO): NO